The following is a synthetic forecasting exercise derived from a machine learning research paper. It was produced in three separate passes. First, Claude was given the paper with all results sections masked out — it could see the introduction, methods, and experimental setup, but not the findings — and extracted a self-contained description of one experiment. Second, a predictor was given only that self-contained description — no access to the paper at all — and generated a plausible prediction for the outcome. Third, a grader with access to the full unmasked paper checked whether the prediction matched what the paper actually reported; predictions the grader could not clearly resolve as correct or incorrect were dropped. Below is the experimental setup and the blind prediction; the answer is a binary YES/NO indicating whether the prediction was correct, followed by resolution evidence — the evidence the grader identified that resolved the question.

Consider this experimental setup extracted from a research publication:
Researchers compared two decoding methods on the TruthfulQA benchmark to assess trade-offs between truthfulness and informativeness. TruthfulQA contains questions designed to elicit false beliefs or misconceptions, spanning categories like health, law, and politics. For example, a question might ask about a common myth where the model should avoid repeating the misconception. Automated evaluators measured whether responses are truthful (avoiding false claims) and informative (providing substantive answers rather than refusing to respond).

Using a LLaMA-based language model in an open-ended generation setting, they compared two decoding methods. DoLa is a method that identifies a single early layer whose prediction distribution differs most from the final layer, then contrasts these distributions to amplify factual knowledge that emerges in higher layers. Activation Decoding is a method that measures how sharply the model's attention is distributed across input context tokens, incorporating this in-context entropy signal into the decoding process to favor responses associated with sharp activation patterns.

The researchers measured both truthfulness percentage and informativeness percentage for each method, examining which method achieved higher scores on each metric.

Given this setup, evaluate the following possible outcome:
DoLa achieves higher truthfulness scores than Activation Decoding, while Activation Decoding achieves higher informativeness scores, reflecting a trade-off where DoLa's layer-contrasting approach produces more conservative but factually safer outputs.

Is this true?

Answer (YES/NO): YES